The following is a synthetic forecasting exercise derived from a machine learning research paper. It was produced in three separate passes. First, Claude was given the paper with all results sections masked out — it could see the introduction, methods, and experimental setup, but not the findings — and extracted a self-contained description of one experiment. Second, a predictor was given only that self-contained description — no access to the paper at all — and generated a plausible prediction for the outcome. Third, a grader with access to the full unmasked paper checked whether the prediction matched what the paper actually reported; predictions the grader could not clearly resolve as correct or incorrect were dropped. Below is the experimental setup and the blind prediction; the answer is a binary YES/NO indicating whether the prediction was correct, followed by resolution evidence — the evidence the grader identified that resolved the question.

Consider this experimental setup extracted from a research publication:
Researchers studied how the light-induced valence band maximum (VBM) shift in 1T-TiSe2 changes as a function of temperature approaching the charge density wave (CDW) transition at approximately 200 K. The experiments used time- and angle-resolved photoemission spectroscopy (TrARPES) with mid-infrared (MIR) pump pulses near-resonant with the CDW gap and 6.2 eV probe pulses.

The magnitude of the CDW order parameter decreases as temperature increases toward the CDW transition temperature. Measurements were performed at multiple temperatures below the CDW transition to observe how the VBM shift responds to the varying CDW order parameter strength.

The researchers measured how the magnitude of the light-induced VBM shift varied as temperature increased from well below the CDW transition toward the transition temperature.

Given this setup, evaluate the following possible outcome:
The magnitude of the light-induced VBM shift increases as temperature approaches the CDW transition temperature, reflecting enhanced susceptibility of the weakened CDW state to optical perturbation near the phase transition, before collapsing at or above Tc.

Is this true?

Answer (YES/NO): NO